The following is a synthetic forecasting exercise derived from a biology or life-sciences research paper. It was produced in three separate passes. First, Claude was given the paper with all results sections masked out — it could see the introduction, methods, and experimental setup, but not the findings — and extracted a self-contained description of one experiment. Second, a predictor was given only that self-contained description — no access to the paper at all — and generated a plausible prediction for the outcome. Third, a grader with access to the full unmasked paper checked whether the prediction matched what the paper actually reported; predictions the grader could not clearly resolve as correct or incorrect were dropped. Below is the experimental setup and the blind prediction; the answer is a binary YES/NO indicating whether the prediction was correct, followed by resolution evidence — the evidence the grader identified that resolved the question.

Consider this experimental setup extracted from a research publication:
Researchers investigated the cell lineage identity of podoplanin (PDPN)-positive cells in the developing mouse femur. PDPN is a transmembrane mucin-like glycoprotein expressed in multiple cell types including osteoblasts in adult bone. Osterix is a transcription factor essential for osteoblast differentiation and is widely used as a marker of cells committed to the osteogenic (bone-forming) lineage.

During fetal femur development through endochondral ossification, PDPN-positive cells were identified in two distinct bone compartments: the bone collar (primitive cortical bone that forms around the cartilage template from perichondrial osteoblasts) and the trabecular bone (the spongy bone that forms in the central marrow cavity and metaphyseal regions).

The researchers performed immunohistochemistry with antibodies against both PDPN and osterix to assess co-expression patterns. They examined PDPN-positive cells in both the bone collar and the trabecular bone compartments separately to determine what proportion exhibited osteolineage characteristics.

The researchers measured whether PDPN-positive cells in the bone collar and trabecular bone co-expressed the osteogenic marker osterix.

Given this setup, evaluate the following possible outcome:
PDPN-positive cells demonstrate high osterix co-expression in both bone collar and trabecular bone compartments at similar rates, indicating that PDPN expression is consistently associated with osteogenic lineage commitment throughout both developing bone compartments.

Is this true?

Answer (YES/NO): YES